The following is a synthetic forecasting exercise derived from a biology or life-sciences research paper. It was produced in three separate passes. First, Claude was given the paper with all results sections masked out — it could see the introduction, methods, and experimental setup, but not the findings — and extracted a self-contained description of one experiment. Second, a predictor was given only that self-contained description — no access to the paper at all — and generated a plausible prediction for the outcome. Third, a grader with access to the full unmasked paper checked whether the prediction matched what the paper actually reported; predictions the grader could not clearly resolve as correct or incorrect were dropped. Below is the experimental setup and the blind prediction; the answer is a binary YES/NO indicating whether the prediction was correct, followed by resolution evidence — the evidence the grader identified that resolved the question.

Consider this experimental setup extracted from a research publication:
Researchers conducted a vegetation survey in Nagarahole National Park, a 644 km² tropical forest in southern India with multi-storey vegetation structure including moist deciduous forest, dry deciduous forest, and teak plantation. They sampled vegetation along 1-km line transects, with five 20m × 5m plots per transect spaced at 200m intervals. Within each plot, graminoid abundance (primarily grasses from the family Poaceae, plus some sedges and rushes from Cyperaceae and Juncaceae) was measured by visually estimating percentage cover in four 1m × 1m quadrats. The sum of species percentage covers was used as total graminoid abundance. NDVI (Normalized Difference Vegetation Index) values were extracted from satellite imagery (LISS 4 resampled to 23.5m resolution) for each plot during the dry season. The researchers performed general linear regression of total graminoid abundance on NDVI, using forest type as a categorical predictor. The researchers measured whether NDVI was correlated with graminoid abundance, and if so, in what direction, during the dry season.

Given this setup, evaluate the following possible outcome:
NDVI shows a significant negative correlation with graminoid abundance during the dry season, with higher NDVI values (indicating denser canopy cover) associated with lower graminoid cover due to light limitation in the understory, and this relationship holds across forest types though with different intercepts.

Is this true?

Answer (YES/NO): YES